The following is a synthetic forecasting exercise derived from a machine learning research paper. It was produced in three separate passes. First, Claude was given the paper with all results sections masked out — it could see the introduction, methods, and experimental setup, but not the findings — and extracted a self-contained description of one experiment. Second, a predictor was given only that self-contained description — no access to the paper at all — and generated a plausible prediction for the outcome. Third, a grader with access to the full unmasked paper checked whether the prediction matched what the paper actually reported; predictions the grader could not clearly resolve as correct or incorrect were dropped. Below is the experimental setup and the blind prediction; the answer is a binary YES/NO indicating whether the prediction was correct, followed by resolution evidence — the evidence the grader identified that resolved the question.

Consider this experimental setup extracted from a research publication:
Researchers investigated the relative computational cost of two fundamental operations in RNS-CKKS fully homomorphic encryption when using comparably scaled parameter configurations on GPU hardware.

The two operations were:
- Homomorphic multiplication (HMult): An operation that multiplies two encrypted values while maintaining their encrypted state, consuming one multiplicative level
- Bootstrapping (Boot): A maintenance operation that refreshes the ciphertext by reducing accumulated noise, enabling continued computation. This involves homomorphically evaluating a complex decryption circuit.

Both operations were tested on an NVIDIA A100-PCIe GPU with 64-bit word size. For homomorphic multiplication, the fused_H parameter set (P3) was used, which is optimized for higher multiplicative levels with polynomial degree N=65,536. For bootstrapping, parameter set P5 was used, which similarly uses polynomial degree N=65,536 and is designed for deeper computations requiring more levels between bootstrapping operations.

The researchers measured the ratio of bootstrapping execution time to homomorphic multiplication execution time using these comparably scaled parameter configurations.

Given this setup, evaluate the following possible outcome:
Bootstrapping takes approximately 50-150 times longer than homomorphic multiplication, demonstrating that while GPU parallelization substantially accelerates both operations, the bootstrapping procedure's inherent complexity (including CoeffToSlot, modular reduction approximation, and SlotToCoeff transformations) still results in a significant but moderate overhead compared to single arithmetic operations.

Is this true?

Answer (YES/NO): YES